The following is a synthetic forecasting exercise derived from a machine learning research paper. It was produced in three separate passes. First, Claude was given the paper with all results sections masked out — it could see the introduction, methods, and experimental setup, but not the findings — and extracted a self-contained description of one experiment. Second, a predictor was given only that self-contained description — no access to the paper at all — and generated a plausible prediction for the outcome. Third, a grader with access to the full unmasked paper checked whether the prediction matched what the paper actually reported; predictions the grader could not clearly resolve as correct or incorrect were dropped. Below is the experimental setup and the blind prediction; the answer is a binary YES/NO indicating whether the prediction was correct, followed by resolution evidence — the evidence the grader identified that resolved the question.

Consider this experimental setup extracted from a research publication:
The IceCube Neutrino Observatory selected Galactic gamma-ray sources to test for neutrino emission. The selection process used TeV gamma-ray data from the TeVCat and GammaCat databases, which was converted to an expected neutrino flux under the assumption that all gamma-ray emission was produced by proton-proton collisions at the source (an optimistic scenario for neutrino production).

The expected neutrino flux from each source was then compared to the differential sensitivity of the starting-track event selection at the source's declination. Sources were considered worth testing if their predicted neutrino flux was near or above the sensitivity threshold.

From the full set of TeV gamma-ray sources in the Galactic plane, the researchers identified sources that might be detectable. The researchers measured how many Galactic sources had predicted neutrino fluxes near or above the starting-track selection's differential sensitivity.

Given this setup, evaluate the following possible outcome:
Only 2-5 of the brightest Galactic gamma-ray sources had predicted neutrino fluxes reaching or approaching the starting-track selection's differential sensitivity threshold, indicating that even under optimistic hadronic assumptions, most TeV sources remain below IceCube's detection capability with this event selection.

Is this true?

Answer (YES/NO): NO